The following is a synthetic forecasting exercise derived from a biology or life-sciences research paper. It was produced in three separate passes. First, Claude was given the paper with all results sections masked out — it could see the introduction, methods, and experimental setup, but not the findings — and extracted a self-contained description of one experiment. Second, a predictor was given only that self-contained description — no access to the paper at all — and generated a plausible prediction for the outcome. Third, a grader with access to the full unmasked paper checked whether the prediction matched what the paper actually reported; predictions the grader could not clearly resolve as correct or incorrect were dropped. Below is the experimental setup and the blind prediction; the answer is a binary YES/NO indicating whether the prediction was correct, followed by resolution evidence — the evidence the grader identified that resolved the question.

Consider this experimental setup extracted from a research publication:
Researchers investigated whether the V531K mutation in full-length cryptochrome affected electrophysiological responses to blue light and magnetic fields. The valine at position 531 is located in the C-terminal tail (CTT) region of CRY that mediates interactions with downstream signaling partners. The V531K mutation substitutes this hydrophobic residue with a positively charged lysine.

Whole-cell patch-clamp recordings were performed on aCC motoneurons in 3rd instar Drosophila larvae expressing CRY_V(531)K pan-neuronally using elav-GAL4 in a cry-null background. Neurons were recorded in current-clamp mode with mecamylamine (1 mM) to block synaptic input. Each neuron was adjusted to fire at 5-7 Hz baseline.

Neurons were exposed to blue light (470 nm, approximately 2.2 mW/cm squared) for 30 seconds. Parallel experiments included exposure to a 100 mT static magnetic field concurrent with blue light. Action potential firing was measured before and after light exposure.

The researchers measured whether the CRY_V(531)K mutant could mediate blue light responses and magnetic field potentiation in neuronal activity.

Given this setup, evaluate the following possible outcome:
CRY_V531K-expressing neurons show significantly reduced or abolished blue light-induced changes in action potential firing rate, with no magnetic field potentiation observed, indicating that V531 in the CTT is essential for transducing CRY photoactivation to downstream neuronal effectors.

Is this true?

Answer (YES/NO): NO